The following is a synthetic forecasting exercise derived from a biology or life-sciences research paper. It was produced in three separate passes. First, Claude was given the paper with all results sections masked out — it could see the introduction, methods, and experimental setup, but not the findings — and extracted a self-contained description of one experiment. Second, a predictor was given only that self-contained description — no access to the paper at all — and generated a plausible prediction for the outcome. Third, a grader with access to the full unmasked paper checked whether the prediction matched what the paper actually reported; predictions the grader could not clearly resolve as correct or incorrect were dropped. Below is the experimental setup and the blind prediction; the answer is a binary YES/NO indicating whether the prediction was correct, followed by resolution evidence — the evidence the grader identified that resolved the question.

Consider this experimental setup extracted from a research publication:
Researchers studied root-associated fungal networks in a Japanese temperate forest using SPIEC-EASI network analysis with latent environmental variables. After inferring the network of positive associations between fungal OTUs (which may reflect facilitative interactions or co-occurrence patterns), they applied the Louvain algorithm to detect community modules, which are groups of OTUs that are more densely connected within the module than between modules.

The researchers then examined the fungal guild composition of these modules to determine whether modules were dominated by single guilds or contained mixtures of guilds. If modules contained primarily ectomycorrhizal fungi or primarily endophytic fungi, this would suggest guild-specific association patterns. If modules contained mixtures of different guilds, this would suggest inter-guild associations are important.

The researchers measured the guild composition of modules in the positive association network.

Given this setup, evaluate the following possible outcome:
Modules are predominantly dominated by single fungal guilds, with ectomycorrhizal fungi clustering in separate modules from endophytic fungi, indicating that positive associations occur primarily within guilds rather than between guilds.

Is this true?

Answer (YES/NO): NO